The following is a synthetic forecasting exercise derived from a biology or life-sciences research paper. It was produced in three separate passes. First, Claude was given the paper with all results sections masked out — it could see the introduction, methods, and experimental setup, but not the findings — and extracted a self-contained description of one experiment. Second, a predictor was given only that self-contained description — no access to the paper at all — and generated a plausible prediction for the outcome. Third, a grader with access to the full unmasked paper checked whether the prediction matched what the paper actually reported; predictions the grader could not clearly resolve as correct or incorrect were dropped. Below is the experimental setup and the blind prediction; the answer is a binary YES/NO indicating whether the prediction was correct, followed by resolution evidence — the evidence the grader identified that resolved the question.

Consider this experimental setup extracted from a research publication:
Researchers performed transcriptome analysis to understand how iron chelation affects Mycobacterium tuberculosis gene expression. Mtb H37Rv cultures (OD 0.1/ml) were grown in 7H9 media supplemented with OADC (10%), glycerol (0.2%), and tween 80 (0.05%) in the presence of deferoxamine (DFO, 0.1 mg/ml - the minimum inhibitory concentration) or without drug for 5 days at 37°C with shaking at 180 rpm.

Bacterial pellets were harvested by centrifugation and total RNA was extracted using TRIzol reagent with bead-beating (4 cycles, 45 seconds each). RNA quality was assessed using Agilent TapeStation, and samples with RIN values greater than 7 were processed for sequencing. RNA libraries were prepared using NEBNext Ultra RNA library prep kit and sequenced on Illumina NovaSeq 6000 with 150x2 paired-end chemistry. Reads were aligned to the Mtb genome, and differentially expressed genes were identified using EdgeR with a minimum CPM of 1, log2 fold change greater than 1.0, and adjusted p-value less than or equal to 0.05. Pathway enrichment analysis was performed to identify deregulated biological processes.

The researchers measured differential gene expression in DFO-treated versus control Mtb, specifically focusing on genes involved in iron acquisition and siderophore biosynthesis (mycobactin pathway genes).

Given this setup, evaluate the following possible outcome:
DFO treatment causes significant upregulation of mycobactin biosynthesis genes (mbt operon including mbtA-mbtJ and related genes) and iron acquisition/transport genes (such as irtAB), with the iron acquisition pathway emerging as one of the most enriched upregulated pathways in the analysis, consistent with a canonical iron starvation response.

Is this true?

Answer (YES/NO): NO